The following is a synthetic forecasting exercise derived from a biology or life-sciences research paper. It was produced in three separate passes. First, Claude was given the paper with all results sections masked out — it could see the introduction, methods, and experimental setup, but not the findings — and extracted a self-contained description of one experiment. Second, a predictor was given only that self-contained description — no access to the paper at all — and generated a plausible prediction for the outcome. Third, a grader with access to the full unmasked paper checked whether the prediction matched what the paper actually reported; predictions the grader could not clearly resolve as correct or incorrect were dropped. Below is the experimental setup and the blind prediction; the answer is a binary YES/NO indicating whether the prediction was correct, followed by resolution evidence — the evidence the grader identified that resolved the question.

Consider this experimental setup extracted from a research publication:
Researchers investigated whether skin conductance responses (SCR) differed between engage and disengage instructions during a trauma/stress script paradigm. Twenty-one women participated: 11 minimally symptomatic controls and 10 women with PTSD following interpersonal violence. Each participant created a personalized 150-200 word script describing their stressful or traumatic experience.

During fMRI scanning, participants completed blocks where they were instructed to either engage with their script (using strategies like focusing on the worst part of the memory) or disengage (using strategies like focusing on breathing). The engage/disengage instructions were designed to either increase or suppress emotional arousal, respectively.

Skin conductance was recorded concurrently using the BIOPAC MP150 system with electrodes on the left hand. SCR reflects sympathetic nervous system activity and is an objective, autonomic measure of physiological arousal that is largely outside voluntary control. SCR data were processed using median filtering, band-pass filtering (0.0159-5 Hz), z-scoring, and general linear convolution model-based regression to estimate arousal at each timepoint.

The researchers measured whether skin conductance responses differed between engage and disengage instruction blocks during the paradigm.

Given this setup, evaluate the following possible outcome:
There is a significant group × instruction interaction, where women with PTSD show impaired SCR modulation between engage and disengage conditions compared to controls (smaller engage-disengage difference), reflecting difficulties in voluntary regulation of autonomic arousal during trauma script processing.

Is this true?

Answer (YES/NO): NO